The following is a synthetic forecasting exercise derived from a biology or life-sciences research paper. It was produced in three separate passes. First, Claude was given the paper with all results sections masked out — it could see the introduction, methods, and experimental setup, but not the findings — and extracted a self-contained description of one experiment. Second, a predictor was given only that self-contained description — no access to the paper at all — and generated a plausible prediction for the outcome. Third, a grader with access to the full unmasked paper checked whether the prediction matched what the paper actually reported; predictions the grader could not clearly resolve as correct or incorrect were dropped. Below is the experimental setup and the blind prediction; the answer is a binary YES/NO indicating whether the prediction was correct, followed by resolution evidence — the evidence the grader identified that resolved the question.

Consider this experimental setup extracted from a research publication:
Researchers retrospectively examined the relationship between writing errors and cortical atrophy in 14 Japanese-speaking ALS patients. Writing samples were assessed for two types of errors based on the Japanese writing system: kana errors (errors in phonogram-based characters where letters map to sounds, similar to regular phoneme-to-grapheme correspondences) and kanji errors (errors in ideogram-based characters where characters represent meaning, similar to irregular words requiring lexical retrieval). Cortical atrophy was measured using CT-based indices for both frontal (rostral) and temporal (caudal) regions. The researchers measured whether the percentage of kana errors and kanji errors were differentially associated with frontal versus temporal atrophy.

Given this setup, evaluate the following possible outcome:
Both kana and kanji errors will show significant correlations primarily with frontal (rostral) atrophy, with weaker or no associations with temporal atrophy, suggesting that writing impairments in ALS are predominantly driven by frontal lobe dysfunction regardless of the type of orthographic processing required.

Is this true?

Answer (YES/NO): NO